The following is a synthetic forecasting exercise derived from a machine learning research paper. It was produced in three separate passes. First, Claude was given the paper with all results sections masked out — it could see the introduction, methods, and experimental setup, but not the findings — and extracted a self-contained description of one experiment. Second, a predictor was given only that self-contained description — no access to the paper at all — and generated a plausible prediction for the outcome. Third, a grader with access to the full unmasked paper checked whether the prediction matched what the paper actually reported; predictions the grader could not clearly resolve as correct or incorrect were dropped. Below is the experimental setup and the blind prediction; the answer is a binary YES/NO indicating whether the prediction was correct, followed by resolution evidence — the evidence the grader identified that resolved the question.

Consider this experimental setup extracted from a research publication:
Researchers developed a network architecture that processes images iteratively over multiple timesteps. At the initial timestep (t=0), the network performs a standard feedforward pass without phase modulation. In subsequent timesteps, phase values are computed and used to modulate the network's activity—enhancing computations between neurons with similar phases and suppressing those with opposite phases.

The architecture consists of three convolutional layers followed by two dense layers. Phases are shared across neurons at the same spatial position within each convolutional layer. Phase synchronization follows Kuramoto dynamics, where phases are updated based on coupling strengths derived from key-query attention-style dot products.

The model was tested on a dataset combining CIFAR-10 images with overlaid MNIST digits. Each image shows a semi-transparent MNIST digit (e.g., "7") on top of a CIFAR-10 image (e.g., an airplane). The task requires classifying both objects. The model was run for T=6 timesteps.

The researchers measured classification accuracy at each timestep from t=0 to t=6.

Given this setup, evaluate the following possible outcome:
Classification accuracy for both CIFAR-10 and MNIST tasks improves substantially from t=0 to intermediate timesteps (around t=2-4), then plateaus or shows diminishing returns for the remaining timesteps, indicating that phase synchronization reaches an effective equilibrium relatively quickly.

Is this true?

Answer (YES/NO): NO